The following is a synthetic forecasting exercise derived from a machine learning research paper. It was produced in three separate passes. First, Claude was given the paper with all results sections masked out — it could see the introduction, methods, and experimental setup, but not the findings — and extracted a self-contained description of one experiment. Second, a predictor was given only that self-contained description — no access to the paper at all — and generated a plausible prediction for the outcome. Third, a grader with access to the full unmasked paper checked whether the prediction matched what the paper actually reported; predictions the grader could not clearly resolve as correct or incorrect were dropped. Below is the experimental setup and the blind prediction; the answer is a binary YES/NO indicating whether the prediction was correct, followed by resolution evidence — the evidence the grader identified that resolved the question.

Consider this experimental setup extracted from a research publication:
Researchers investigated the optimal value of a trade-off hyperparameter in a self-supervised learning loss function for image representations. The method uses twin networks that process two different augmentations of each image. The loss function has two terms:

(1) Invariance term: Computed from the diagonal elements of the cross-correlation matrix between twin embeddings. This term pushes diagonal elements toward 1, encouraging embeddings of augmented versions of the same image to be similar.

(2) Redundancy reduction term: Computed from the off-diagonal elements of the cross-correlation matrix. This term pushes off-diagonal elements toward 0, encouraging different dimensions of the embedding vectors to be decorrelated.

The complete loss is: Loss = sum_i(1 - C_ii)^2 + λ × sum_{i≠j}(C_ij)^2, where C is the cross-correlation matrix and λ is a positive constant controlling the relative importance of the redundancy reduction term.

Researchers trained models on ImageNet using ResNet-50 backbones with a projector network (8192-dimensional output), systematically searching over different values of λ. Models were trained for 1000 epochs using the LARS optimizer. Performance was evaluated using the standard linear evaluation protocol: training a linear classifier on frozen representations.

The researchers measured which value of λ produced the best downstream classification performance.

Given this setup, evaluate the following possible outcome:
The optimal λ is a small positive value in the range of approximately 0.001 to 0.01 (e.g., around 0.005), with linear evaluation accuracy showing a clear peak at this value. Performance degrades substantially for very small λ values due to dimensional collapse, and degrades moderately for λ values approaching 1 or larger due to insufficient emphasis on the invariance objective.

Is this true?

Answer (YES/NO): NO